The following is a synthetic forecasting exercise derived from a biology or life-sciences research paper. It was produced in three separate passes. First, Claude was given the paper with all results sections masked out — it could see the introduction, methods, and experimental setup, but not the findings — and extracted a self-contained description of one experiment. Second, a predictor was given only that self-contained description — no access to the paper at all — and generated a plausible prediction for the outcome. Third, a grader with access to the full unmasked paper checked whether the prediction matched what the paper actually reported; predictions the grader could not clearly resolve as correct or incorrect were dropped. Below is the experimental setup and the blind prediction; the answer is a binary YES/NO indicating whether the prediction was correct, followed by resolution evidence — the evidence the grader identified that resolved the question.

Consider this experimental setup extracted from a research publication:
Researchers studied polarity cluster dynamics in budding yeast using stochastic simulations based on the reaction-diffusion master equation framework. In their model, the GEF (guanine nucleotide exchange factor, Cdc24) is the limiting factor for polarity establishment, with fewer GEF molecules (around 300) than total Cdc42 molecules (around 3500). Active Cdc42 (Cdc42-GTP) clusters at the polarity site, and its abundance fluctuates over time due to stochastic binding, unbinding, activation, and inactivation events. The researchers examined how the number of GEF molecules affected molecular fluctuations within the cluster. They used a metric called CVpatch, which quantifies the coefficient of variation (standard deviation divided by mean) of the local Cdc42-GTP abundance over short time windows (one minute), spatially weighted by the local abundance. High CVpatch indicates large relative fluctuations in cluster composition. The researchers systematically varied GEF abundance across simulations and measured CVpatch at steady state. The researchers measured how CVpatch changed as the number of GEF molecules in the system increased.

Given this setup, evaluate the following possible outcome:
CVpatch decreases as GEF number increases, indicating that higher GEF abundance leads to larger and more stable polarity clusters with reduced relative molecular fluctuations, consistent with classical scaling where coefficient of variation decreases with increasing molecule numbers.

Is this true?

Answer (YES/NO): YES